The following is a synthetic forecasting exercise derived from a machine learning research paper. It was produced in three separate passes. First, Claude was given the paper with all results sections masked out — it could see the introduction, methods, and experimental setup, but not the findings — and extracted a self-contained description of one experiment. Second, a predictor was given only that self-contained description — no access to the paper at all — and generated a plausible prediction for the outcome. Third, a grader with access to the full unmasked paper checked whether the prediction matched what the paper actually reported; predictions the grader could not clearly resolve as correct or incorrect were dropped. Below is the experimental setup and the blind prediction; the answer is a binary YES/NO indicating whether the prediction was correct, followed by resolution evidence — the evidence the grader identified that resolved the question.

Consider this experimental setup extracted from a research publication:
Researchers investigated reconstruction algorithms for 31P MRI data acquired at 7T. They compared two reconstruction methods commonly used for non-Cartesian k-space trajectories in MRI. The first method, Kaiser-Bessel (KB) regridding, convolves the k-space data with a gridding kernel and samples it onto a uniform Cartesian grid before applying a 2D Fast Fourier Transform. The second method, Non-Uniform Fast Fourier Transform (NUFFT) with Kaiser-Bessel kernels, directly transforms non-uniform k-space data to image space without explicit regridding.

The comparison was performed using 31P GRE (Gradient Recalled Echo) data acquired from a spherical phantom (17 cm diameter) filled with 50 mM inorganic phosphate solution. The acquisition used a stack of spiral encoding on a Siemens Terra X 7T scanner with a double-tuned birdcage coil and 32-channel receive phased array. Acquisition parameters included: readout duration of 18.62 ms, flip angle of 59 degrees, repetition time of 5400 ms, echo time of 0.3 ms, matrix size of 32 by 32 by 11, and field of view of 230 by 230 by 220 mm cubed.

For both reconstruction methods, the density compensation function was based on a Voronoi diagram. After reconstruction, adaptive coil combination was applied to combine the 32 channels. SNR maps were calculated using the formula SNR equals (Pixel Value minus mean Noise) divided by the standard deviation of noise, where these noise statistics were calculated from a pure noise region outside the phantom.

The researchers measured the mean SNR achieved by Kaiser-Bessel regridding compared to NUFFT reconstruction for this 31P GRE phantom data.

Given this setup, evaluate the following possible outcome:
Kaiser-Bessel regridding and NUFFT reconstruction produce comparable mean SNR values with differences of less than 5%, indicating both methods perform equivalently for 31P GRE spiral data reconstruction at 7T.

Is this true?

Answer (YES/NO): NO